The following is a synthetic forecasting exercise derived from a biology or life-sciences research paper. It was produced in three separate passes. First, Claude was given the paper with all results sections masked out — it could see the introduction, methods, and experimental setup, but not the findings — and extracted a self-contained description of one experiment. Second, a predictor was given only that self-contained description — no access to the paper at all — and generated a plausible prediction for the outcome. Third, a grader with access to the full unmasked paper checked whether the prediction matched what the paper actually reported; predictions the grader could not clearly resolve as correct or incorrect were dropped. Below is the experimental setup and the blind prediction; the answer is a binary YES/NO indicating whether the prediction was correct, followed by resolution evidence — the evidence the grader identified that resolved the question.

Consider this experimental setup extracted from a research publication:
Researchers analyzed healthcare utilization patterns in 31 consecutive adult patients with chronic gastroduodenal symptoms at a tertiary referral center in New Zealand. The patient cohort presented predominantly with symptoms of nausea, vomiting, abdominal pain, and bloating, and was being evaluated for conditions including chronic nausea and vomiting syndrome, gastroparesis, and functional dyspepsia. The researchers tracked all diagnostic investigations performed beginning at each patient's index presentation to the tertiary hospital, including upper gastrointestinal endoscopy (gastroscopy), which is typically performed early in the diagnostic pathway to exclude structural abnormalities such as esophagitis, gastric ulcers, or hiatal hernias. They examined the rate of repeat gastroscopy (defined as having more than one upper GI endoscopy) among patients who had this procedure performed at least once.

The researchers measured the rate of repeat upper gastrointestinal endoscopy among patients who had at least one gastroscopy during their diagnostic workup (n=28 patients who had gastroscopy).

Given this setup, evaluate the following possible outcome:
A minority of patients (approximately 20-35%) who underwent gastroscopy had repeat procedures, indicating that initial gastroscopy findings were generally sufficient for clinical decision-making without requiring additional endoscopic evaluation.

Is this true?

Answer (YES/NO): YES